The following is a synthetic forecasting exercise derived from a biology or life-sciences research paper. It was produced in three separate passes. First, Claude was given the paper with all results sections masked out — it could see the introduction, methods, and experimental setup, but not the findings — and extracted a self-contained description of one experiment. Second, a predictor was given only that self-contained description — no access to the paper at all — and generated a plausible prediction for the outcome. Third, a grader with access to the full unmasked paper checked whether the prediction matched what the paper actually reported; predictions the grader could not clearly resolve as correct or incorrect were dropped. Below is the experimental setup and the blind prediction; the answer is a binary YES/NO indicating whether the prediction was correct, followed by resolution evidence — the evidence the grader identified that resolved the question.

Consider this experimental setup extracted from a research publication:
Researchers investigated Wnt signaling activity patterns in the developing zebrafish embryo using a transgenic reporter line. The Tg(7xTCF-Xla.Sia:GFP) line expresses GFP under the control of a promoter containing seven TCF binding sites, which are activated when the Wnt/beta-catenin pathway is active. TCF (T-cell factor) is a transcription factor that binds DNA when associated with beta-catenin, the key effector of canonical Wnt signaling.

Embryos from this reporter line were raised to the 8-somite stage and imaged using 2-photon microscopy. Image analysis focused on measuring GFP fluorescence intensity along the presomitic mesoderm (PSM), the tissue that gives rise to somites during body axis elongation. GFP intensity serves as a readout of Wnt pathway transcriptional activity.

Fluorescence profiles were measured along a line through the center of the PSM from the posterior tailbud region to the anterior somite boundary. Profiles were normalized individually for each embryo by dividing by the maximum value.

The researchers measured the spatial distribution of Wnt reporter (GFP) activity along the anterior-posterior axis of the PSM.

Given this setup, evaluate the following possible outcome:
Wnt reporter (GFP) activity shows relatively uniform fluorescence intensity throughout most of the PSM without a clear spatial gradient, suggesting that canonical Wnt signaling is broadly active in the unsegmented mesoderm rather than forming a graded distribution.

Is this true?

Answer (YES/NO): NO